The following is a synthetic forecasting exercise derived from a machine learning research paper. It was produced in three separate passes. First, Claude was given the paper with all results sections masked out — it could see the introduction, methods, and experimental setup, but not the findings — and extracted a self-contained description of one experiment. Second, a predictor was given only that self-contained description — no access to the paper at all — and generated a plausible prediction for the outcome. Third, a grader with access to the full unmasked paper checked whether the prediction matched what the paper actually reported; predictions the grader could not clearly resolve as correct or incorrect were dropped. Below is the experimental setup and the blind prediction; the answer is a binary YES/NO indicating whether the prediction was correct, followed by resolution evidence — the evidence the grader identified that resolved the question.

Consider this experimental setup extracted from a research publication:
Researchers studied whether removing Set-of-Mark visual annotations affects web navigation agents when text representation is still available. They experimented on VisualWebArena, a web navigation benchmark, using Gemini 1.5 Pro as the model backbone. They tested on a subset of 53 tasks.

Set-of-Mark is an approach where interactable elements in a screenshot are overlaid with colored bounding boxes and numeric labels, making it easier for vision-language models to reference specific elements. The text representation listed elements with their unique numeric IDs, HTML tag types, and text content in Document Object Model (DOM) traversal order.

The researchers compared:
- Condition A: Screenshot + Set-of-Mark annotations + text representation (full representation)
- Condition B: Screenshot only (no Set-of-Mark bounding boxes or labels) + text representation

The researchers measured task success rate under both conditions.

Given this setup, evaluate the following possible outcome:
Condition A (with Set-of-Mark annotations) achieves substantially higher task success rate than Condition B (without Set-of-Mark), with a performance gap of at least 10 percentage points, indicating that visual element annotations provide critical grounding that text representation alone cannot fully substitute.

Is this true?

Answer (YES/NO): YES